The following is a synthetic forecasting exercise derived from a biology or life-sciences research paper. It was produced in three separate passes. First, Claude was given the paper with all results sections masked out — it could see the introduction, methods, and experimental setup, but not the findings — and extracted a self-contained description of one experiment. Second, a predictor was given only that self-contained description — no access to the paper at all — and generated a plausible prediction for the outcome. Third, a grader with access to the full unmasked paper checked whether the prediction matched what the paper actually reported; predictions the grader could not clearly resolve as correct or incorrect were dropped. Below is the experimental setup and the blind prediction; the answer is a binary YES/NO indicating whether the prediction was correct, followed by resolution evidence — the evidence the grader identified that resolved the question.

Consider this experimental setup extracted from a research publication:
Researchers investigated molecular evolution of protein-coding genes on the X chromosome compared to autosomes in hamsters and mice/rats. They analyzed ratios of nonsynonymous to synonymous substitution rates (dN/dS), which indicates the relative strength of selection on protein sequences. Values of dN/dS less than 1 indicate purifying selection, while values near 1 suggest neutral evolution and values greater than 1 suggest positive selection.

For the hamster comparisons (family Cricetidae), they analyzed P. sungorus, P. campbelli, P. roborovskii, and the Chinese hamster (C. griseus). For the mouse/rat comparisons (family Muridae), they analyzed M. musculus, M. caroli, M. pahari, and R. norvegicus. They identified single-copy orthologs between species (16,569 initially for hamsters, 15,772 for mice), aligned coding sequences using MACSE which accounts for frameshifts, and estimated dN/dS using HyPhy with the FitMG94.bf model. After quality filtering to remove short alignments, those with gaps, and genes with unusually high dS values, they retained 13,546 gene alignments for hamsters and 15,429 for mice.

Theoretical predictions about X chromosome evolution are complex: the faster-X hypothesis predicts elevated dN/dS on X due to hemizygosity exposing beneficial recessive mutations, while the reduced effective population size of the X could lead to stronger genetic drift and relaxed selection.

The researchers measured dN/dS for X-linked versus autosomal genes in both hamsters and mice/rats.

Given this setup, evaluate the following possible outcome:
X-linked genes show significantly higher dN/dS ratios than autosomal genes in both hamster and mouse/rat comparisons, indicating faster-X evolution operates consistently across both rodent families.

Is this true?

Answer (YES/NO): YES